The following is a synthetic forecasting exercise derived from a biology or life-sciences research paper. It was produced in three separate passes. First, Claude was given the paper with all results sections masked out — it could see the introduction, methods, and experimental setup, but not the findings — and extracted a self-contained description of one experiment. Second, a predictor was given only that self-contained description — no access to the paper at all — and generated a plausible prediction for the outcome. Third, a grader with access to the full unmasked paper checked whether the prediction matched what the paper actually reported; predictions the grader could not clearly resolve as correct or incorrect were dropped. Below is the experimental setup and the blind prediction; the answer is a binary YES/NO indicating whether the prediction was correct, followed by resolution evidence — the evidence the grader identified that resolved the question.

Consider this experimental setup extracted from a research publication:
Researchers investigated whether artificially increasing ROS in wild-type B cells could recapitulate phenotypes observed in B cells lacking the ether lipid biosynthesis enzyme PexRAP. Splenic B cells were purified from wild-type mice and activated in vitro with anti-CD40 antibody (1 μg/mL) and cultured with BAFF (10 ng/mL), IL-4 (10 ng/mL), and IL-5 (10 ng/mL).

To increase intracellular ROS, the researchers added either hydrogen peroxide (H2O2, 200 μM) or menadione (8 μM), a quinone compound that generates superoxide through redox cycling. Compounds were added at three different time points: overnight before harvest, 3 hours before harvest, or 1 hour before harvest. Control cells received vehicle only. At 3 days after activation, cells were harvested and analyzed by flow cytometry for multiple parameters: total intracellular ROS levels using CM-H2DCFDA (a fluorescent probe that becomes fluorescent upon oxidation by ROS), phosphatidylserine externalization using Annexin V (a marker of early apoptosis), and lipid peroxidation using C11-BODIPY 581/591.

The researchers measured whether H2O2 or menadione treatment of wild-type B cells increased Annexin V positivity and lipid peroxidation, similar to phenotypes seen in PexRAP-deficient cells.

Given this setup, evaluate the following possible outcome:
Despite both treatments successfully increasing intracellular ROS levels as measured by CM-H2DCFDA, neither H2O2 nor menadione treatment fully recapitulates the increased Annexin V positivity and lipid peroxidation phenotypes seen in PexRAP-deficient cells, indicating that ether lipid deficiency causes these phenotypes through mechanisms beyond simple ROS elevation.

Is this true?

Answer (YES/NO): YES